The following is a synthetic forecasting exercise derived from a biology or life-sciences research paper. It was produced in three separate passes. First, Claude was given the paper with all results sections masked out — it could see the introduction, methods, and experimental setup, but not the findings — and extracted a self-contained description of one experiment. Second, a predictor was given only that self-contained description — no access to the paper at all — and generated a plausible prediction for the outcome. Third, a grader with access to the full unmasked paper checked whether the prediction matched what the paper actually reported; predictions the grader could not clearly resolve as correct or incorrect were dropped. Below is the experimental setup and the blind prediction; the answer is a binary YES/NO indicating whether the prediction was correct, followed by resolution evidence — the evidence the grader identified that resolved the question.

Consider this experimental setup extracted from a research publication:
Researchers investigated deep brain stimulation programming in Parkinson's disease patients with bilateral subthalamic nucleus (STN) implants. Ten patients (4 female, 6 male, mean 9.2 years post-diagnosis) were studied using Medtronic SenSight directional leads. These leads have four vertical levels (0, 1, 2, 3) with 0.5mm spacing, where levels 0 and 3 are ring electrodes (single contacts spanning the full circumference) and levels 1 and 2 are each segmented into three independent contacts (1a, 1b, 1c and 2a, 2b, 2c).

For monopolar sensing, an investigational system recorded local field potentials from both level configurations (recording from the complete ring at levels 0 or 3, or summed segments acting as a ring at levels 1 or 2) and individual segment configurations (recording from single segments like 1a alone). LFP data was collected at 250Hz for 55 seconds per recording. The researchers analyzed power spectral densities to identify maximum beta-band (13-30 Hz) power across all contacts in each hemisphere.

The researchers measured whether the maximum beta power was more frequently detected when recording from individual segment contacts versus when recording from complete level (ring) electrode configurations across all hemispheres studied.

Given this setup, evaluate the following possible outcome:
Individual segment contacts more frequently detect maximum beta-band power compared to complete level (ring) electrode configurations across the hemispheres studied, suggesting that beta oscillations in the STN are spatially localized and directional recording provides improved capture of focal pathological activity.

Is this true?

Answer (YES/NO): YES